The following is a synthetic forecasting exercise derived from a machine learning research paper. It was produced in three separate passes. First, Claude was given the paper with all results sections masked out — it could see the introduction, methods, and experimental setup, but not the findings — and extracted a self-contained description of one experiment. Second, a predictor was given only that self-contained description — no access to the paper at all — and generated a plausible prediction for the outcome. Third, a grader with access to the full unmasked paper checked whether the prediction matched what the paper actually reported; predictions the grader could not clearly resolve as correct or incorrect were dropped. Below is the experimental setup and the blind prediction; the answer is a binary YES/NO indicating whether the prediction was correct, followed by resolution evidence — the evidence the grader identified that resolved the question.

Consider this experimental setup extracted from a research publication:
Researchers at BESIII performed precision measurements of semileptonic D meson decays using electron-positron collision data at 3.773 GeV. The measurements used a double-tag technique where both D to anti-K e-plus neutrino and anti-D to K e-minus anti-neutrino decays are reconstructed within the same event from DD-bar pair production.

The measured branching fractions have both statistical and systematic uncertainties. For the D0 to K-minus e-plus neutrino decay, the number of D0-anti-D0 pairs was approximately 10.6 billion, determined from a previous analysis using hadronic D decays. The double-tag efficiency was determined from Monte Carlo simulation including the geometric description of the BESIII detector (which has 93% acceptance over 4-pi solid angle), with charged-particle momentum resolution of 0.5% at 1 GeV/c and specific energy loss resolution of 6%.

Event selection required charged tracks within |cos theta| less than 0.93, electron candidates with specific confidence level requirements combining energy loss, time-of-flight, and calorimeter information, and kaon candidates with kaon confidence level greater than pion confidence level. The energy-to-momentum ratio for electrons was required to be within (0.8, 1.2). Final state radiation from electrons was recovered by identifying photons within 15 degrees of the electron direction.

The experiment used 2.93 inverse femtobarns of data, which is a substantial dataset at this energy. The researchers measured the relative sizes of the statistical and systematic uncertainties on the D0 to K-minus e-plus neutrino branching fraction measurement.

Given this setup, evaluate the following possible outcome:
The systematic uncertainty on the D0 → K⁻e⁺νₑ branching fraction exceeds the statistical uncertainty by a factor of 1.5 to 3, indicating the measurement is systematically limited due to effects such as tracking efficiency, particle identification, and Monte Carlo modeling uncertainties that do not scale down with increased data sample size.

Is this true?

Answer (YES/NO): NO